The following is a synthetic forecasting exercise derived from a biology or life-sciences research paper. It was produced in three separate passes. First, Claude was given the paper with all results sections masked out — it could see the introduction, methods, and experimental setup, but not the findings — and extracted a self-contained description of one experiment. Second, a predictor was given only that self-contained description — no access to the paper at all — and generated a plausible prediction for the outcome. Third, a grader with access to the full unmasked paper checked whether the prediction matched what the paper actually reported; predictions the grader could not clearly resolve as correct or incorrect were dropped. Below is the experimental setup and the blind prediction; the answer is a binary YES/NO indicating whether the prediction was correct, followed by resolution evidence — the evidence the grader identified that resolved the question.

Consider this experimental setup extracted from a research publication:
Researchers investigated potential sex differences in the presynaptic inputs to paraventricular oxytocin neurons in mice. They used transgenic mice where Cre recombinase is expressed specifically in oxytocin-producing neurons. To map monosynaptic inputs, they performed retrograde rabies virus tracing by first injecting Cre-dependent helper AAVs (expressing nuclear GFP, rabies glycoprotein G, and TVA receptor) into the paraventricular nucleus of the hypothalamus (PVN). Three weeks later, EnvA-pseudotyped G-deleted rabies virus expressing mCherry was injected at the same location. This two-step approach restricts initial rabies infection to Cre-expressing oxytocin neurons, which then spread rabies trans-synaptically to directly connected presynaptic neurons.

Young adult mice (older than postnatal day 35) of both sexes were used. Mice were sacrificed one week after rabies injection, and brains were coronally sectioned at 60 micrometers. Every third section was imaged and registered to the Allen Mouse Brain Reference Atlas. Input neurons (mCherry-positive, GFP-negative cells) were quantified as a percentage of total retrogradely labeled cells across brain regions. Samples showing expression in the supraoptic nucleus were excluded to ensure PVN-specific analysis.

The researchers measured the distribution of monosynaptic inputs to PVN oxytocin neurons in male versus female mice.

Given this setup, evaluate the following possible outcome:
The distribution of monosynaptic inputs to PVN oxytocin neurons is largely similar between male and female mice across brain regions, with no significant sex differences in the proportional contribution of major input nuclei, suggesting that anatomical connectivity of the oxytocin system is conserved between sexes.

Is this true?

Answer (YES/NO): YES